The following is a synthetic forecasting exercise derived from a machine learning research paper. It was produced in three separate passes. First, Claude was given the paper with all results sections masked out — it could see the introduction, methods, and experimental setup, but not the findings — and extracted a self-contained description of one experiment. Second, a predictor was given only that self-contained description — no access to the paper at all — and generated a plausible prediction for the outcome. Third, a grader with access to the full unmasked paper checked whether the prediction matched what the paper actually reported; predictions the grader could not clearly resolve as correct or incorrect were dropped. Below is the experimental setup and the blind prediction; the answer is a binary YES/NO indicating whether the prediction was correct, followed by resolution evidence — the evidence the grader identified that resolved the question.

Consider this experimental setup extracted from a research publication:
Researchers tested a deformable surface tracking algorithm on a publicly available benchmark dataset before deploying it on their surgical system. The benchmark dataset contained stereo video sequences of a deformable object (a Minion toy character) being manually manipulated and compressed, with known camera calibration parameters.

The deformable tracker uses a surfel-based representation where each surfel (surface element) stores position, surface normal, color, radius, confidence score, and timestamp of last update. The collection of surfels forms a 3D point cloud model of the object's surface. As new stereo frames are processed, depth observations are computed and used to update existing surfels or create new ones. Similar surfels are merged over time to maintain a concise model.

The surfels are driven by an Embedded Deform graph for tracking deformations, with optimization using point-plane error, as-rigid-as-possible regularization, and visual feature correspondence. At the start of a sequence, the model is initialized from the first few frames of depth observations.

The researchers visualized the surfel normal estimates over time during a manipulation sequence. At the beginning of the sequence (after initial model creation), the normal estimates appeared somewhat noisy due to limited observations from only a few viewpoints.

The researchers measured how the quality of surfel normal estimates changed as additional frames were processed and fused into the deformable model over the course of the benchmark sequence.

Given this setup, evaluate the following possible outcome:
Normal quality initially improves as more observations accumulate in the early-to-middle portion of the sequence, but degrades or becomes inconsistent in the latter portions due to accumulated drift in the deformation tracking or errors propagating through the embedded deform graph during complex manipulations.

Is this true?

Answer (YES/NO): NO